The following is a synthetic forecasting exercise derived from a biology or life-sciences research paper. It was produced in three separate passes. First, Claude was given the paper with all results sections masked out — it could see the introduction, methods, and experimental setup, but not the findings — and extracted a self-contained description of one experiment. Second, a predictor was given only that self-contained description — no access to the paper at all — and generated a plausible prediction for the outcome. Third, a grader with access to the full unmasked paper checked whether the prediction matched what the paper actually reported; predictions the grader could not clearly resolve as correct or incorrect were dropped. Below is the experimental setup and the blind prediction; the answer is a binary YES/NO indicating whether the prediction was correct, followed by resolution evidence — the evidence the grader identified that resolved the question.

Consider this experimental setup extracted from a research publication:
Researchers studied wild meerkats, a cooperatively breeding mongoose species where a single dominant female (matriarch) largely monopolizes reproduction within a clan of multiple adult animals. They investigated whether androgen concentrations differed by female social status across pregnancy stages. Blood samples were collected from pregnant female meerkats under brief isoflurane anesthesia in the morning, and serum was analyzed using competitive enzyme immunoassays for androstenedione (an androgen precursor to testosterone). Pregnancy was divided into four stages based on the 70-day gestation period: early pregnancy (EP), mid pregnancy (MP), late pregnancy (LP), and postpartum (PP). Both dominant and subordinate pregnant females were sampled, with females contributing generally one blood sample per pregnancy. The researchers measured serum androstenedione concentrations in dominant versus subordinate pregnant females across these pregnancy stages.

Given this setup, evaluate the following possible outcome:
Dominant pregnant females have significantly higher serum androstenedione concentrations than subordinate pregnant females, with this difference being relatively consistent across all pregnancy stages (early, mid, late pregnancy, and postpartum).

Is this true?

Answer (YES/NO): YES